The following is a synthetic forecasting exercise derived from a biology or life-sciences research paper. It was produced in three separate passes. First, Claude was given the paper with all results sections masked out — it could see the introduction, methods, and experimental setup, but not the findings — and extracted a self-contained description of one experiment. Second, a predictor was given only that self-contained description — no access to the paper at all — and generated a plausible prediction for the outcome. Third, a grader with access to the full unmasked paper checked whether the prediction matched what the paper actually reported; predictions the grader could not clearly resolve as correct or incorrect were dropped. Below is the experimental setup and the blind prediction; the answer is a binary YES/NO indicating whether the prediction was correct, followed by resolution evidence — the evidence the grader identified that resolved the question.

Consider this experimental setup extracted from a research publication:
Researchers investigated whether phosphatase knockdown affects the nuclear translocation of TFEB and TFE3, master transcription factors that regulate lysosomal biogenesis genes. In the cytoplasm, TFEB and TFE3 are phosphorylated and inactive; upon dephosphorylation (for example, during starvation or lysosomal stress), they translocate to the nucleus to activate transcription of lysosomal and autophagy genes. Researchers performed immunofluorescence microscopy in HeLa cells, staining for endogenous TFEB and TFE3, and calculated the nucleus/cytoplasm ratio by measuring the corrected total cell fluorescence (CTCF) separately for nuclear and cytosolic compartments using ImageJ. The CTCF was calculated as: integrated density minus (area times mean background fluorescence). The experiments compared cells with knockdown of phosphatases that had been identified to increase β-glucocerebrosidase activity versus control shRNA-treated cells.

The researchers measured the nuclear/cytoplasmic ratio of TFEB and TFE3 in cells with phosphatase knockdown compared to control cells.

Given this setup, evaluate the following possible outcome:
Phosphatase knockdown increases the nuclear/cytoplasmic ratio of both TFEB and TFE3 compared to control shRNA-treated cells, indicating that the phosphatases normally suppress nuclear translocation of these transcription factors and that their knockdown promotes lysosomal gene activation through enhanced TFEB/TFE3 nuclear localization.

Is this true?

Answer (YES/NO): NO